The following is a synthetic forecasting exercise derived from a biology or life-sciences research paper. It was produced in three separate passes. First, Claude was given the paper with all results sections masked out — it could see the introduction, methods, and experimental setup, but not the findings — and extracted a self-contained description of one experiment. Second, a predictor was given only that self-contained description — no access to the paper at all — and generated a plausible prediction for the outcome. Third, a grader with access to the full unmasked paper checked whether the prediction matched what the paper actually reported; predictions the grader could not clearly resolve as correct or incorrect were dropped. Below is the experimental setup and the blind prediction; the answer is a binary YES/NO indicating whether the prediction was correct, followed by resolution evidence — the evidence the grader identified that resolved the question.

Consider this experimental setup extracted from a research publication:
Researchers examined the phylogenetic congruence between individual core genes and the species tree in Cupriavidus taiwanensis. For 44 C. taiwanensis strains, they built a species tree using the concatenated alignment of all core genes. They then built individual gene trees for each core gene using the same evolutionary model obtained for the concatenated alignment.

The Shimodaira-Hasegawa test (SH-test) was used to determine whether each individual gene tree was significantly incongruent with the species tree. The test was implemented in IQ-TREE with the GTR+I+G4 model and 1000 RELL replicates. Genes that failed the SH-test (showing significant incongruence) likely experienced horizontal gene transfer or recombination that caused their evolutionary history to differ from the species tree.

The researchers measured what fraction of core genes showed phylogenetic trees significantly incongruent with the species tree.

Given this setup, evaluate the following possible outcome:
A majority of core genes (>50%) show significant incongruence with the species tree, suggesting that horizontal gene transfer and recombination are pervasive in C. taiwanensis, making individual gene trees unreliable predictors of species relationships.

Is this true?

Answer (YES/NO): YES